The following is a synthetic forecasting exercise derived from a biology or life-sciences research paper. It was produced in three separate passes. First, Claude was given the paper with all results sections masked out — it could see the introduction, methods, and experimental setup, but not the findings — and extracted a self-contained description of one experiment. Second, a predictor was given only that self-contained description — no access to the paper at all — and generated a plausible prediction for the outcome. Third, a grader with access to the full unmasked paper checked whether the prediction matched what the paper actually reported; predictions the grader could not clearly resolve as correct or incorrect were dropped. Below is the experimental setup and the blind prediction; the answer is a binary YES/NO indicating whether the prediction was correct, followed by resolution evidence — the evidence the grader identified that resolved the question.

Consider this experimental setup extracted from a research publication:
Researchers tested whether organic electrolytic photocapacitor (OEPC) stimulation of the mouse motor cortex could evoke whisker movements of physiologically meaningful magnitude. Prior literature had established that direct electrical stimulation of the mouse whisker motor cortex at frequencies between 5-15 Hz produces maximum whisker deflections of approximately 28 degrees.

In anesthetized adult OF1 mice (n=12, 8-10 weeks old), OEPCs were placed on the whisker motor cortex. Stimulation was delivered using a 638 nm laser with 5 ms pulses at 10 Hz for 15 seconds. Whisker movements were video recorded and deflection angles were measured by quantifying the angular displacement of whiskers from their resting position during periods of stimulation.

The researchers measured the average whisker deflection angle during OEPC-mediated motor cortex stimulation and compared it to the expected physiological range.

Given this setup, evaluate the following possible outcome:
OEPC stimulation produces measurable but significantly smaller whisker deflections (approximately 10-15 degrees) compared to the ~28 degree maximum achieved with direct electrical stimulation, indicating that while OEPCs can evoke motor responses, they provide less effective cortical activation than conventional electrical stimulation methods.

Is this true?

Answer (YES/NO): NO